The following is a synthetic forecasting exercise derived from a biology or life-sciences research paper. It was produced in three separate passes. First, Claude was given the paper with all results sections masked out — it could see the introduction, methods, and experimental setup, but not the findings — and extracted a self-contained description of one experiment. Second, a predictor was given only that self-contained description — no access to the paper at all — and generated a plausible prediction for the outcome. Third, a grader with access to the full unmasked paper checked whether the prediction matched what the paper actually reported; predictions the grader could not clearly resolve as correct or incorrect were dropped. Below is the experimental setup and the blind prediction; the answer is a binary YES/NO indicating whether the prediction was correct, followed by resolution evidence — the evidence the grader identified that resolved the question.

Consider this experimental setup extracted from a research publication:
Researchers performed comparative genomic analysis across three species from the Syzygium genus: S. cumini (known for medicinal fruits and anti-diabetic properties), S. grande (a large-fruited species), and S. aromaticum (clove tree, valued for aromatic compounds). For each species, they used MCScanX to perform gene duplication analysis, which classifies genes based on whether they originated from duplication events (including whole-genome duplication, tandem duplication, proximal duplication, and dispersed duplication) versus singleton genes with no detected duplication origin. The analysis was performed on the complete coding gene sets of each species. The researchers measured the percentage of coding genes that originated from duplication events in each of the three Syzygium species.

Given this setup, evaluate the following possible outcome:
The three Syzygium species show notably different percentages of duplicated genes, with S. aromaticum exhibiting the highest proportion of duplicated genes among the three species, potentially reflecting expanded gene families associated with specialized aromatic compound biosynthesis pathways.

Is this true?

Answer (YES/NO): NO